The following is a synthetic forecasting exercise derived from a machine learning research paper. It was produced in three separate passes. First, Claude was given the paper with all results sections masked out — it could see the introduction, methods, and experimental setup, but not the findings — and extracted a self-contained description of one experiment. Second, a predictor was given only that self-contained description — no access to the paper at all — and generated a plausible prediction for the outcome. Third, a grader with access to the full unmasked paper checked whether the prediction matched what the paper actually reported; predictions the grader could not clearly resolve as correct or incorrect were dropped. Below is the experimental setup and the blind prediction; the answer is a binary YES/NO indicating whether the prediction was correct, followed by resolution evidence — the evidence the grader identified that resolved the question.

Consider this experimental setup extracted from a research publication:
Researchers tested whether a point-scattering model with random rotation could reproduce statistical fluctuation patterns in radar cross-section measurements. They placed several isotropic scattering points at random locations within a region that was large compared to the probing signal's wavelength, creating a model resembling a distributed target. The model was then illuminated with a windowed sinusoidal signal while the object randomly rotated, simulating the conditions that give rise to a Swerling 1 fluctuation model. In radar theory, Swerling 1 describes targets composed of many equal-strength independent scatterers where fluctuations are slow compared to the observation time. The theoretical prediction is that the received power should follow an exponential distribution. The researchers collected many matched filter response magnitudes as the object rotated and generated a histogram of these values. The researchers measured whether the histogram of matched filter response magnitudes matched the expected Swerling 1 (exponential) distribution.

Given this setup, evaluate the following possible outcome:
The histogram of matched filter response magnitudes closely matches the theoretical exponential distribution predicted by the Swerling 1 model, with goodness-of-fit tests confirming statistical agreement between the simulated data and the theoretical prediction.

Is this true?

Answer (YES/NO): NO